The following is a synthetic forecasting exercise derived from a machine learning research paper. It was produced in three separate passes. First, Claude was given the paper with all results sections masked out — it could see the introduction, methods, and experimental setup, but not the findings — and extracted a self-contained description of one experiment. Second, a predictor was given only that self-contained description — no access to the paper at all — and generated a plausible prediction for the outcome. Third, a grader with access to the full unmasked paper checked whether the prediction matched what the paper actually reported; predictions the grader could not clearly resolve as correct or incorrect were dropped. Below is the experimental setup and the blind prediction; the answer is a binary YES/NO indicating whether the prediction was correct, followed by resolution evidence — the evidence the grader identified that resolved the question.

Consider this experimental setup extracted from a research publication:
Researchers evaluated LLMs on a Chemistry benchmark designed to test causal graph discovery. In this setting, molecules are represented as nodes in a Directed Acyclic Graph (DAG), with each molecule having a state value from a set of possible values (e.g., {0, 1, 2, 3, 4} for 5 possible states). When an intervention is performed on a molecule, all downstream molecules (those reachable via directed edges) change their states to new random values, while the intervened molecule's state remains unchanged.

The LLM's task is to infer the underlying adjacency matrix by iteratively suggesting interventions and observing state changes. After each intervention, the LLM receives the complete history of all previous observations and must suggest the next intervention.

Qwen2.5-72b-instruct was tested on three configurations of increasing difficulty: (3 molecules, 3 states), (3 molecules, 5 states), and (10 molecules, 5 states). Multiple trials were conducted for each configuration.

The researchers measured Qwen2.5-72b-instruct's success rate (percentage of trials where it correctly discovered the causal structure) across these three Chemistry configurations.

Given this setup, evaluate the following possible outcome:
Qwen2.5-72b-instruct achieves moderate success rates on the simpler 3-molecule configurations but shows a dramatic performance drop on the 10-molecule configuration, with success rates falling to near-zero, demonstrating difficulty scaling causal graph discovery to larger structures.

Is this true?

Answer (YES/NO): NO